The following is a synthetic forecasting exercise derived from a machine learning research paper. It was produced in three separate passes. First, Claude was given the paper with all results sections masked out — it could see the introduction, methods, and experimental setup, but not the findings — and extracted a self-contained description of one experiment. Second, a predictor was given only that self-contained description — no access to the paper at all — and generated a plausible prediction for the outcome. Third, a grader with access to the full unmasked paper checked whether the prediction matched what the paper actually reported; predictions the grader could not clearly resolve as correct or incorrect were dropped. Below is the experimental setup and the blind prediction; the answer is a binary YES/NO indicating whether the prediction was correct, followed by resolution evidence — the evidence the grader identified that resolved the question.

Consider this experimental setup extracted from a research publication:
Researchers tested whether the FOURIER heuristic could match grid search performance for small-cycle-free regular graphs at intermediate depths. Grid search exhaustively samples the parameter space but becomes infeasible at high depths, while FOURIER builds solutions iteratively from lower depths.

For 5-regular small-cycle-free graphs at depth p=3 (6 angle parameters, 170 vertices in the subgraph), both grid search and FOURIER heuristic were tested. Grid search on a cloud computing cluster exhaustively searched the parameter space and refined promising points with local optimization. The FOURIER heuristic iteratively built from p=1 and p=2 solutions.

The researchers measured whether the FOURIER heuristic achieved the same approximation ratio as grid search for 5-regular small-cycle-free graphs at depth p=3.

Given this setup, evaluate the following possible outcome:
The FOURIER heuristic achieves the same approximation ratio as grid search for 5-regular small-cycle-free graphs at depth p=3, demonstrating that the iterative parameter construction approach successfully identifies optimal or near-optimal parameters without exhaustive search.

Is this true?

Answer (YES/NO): YES